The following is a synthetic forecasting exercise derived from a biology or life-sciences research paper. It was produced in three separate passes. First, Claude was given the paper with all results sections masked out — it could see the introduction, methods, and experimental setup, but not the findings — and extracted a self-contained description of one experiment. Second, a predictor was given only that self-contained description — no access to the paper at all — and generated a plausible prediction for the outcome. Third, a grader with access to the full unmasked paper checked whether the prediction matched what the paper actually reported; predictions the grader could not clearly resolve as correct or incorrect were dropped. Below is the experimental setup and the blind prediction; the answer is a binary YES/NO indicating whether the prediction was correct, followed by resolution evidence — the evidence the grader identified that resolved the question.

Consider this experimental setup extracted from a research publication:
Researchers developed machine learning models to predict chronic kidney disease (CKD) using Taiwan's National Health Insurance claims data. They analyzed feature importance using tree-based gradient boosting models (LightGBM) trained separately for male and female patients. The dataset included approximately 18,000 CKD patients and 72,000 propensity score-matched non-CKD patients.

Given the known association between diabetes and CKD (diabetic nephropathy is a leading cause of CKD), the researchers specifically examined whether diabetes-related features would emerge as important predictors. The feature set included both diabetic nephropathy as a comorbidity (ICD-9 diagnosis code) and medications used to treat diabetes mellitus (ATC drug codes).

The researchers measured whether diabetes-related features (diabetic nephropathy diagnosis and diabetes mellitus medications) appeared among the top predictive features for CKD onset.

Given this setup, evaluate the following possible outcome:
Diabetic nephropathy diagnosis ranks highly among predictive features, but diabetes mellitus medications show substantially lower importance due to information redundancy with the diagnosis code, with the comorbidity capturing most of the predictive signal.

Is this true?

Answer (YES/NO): NO